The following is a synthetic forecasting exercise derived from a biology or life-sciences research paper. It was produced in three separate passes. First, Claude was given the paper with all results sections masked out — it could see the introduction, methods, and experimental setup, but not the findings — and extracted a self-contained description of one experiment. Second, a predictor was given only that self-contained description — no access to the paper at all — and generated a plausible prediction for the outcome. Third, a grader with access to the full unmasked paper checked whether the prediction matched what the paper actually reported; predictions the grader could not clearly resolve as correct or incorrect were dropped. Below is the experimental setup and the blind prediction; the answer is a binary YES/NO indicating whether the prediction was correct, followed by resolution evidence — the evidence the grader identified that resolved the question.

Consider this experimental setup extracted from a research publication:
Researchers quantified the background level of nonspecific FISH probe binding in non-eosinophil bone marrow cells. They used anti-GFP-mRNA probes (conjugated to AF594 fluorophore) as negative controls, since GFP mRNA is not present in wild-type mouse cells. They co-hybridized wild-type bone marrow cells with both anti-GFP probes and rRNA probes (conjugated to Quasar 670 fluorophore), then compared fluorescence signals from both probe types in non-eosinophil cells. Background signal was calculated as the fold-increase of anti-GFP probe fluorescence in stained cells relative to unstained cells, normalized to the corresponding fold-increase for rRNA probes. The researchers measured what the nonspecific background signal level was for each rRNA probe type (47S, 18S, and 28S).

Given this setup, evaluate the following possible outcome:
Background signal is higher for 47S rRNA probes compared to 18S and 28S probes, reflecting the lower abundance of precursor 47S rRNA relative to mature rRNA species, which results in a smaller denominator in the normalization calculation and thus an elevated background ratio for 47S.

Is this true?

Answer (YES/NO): YES